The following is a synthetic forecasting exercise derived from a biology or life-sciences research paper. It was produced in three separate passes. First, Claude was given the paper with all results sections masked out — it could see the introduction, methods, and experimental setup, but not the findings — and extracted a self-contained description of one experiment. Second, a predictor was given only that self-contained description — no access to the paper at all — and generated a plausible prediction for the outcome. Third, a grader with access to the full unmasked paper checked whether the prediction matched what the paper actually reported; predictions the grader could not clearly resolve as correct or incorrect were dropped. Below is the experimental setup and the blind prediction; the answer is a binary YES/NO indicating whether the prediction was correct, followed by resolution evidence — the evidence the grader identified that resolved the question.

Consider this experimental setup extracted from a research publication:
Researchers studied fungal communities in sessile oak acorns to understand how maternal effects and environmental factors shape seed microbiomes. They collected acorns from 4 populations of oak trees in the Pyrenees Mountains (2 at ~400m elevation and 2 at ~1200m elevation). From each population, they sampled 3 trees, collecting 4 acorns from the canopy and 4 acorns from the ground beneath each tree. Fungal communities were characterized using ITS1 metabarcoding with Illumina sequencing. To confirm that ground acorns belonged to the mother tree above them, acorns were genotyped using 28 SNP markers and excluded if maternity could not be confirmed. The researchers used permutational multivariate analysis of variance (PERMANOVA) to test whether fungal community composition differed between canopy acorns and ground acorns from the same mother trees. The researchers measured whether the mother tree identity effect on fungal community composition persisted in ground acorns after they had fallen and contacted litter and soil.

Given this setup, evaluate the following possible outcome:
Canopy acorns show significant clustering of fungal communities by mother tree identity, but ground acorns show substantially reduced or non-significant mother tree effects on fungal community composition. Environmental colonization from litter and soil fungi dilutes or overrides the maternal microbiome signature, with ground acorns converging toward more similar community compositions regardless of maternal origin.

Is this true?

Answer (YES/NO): NO